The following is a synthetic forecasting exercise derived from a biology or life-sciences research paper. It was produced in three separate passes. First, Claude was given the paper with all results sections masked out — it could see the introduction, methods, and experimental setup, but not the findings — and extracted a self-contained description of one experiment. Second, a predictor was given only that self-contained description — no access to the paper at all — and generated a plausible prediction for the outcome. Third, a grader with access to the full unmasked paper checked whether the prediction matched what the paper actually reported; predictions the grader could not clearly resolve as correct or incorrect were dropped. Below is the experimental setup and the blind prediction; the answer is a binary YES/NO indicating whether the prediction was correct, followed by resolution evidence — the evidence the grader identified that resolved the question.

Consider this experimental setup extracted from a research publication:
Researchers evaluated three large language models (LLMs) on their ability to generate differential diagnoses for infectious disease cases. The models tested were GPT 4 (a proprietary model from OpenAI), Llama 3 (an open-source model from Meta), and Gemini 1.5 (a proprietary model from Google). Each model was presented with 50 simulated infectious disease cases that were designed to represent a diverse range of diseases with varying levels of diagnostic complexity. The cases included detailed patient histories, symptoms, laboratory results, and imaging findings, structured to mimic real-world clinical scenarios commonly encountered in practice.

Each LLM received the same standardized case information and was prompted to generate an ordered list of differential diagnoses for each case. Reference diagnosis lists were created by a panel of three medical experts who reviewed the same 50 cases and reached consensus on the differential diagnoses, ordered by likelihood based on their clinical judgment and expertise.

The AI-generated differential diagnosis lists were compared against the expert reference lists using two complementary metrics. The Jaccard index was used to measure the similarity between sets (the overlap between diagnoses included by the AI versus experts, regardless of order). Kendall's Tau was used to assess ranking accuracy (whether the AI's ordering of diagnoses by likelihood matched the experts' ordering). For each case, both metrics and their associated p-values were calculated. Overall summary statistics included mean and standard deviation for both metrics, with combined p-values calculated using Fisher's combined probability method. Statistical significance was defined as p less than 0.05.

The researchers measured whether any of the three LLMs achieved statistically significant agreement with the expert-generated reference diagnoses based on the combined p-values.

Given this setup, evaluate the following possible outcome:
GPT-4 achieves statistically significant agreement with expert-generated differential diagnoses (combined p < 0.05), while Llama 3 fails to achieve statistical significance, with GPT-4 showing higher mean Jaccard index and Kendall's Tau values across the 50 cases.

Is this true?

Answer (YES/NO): NO